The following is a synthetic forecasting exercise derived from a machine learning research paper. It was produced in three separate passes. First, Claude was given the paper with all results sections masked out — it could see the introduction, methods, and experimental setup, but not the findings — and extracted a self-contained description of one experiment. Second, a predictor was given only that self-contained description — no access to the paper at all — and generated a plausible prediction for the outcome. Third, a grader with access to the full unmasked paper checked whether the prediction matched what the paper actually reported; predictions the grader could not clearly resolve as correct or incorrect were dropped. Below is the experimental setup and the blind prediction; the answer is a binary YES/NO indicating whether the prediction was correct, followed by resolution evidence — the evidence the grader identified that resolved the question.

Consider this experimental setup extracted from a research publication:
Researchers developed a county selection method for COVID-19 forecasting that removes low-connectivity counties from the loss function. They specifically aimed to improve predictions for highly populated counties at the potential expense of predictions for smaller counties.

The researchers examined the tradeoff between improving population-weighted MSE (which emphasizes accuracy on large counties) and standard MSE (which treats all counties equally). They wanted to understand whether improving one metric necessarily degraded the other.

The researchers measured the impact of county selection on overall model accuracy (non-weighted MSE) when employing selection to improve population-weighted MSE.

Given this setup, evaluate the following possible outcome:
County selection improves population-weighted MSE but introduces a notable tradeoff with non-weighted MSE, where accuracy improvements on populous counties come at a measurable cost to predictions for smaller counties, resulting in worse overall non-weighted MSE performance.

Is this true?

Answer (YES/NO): NO